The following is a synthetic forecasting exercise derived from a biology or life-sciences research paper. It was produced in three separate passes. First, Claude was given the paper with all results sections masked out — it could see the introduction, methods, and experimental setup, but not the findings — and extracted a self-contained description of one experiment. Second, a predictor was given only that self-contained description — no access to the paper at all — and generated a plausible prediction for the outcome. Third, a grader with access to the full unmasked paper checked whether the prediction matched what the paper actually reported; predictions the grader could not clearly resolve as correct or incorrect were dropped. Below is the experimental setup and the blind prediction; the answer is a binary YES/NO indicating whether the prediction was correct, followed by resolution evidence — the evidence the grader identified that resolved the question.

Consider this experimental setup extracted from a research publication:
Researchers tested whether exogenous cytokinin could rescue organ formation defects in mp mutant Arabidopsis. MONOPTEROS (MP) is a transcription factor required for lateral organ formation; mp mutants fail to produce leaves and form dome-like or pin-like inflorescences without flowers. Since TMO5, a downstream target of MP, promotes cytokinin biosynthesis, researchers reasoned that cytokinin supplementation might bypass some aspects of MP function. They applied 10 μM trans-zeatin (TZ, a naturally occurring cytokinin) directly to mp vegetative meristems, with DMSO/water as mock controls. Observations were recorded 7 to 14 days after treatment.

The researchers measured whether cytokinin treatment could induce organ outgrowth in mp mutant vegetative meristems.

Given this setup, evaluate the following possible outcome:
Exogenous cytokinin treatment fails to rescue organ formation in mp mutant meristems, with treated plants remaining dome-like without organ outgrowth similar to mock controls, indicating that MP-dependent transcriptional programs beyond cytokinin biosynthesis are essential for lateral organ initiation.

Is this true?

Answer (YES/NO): NO